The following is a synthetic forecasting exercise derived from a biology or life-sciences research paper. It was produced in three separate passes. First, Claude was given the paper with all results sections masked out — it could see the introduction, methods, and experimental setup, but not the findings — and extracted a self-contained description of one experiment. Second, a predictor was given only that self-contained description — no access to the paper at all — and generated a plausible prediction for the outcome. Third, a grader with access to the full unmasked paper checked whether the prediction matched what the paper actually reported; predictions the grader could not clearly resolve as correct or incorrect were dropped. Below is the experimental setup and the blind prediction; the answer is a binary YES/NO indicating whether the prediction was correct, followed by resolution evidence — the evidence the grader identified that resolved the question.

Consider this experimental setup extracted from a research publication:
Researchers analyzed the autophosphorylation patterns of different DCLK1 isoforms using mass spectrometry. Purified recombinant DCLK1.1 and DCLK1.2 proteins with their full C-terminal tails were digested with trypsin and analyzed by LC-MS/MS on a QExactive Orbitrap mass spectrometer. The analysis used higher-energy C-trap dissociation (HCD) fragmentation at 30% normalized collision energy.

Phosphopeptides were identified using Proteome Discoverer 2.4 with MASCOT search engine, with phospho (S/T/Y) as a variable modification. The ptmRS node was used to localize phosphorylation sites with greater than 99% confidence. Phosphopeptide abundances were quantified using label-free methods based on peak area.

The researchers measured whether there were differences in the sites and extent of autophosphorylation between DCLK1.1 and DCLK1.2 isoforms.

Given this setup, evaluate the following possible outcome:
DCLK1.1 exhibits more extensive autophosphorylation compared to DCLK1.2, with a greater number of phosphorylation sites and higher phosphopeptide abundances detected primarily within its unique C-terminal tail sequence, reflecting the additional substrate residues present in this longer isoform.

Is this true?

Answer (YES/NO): NO